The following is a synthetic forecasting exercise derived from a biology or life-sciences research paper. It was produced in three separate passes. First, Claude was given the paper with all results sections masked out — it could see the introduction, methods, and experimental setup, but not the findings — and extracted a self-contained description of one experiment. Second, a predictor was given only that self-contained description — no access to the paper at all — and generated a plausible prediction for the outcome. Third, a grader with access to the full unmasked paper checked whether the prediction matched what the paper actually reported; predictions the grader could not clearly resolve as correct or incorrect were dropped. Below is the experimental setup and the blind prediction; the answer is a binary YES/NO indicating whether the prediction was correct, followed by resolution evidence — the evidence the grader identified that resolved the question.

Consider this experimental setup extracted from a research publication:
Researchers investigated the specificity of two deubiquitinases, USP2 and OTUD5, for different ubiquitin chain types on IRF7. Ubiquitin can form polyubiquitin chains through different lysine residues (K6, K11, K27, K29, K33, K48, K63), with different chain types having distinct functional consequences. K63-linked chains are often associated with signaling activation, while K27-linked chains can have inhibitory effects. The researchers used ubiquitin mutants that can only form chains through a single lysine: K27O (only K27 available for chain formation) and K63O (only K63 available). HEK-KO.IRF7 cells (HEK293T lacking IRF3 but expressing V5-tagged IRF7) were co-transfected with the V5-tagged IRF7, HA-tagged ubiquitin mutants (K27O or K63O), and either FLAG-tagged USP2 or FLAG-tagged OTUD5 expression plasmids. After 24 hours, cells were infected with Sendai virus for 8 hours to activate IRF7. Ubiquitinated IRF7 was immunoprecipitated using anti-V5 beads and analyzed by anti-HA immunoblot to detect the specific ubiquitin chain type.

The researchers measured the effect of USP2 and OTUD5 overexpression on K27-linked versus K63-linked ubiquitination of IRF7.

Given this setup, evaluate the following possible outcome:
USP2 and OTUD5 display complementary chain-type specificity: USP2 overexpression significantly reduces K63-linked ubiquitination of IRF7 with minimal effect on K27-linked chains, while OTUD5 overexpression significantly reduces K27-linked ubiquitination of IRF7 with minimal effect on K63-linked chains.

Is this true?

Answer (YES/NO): NO